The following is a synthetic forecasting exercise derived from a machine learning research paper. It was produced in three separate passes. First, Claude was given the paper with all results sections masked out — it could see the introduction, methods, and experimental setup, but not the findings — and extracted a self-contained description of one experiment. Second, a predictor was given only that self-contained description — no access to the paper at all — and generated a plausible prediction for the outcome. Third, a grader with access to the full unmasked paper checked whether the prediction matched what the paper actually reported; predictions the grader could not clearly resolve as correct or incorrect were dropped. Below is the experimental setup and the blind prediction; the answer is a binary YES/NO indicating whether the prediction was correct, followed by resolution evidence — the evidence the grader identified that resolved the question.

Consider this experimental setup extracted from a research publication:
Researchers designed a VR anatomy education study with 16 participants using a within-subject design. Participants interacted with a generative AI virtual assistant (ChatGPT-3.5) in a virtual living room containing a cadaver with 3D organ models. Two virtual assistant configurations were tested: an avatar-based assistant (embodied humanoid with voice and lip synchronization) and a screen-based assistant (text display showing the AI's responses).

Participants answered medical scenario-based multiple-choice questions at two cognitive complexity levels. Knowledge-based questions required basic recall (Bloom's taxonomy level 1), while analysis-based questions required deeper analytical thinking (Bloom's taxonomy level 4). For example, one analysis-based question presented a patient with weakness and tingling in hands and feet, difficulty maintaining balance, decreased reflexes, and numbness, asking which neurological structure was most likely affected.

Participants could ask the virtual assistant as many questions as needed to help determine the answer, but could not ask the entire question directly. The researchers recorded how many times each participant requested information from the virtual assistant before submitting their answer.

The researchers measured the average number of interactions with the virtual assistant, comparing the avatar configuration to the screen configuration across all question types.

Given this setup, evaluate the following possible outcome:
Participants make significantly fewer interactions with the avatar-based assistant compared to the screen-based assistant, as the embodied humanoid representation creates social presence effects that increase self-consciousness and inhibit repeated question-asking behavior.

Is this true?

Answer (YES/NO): NO